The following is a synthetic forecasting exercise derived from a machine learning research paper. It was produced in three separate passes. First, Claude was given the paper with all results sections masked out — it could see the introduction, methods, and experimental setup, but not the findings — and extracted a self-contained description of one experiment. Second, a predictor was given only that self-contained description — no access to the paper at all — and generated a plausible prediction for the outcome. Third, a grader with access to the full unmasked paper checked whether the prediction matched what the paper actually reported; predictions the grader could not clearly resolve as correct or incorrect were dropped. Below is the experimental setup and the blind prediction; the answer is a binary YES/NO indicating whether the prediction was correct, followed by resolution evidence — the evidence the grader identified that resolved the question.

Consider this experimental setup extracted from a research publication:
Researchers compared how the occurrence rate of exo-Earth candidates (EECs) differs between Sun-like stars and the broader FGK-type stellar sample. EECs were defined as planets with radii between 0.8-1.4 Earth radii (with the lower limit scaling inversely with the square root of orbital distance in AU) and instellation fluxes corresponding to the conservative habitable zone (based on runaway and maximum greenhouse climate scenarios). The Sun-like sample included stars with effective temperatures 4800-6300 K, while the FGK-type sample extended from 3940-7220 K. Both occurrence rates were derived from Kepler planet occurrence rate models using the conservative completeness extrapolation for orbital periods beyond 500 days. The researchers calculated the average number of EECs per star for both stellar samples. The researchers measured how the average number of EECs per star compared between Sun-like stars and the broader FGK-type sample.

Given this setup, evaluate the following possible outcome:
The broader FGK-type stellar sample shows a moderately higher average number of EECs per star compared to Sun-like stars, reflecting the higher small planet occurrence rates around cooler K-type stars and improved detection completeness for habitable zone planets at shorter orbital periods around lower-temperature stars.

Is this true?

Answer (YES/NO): NO